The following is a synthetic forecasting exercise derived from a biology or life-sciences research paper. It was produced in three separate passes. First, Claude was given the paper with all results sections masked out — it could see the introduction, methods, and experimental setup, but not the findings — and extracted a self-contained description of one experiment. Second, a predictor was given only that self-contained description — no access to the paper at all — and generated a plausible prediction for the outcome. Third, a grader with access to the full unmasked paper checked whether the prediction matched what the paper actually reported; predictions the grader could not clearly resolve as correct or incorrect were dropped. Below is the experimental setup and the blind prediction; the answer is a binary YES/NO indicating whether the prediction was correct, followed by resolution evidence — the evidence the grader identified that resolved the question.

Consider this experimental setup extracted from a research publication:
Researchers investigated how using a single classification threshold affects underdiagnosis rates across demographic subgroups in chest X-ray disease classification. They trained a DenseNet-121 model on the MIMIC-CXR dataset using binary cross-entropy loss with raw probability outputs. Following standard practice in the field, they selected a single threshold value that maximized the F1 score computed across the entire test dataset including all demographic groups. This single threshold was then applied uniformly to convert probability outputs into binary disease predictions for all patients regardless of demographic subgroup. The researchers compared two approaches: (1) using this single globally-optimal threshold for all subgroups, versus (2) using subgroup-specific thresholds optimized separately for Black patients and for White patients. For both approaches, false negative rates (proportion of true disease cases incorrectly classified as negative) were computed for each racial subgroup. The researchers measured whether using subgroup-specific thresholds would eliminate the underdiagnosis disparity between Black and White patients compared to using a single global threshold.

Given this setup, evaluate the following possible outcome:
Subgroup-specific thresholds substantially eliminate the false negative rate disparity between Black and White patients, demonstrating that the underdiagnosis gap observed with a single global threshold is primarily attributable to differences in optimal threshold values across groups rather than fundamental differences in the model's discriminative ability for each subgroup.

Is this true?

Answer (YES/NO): NO